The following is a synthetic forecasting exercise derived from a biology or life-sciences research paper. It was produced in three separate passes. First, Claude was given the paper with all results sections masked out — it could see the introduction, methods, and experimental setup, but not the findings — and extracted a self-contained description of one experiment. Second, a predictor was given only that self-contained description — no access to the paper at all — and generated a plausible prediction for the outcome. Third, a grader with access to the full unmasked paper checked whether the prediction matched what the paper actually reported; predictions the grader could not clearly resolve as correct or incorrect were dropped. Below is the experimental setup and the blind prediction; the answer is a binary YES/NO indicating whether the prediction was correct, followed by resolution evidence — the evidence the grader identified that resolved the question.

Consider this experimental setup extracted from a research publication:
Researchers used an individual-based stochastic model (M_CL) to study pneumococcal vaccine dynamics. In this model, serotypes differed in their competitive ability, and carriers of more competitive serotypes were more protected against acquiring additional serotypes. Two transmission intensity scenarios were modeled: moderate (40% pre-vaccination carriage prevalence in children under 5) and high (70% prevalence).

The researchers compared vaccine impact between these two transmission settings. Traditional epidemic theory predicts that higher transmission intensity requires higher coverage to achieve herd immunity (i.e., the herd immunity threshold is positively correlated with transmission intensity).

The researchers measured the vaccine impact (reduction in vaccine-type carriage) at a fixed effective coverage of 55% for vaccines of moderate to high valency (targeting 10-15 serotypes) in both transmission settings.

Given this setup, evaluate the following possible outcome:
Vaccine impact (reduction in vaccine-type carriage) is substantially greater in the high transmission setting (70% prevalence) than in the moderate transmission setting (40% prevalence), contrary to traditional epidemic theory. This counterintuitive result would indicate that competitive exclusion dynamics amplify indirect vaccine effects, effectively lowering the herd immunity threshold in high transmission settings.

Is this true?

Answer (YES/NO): YES